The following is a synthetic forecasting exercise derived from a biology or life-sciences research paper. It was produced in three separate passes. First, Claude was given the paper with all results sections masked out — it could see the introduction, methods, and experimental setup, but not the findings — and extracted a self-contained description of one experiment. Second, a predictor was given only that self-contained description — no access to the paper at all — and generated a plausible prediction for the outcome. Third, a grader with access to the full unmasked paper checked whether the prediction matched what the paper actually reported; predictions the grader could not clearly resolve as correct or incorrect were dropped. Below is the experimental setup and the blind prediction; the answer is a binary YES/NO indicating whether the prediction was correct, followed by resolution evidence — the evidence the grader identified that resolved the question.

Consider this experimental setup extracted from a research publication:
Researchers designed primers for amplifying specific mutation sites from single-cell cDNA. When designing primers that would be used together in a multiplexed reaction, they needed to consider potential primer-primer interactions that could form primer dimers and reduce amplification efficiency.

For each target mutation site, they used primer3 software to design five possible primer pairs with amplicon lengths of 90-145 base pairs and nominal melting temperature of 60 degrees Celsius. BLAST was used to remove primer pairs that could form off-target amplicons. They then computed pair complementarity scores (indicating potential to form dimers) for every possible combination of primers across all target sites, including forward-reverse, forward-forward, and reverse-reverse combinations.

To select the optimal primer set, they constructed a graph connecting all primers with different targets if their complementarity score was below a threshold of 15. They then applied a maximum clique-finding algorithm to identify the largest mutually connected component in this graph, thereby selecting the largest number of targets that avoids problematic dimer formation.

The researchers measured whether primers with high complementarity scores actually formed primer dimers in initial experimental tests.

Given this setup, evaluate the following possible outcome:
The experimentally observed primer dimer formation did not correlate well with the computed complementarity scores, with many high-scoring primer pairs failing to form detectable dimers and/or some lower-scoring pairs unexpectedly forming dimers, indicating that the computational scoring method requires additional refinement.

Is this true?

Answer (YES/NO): NO